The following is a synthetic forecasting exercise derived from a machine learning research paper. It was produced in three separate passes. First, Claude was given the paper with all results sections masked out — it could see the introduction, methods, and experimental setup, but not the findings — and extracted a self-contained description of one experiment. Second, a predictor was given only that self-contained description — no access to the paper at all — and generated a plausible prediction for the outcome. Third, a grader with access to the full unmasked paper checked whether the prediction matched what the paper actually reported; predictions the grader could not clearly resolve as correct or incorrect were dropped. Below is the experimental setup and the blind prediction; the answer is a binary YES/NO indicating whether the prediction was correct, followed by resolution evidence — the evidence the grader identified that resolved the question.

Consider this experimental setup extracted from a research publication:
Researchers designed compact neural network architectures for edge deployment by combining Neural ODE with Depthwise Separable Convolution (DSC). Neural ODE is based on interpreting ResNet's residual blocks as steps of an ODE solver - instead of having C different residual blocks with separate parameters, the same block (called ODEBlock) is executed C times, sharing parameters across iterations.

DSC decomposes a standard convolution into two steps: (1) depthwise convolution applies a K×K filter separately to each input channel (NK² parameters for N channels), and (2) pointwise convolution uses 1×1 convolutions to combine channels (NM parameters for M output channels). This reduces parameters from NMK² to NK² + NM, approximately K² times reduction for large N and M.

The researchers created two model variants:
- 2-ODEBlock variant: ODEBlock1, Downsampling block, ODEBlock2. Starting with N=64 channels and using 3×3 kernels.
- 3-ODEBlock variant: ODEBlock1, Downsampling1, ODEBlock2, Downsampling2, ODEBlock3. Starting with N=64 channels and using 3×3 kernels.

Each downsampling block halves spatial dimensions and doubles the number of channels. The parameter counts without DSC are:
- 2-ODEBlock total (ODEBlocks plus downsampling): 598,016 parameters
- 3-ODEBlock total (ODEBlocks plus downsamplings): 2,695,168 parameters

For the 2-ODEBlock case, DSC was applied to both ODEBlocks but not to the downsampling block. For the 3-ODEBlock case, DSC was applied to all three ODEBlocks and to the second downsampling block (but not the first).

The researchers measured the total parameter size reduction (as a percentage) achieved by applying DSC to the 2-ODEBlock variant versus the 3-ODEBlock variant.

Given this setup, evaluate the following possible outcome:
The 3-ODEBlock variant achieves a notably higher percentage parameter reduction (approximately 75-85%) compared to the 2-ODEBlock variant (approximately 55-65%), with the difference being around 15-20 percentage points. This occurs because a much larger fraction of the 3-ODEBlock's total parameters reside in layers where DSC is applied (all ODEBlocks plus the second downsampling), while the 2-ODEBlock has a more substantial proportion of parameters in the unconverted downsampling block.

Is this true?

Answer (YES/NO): NO